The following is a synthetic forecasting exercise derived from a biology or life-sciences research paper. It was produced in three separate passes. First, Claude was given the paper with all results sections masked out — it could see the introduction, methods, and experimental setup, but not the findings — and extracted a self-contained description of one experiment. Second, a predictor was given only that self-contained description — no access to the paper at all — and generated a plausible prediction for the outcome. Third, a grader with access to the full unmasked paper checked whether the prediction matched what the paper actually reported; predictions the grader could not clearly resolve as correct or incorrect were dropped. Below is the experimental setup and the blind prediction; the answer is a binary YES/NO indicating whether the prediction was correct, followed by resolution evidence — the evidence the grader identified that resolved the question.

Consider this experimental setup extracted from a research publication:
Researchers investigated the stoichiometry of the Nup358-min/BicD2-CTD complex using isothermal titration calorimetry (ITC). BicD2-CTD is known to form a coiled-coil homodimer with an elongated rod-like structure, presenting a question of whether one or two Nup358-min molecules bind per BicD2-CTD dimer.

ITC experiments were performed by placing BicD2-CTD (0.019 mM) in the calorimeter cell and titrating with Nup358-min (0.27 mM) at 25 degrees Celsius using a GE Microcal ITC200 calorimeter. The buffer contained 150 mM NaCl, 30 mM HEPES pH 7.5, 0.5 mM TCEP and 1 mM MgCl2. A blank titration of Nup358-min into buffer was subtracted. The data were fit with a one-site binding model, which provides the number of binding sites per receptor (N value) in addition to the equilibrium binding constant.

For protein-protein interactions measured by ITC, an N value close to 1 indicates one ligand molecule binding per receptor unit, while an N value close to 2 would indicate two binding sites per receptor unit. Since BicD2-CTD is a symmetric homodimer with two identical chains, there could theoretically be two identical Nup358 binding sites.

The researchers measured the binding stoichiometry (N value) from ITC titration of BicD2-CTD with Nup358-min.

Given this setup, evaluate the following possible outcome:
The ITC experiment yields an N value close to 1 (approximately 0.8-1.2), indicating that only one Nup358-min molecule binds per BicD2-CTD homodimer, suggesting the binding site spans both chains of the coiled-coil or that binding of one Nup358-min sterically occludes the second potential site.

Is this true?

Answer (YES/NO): NO